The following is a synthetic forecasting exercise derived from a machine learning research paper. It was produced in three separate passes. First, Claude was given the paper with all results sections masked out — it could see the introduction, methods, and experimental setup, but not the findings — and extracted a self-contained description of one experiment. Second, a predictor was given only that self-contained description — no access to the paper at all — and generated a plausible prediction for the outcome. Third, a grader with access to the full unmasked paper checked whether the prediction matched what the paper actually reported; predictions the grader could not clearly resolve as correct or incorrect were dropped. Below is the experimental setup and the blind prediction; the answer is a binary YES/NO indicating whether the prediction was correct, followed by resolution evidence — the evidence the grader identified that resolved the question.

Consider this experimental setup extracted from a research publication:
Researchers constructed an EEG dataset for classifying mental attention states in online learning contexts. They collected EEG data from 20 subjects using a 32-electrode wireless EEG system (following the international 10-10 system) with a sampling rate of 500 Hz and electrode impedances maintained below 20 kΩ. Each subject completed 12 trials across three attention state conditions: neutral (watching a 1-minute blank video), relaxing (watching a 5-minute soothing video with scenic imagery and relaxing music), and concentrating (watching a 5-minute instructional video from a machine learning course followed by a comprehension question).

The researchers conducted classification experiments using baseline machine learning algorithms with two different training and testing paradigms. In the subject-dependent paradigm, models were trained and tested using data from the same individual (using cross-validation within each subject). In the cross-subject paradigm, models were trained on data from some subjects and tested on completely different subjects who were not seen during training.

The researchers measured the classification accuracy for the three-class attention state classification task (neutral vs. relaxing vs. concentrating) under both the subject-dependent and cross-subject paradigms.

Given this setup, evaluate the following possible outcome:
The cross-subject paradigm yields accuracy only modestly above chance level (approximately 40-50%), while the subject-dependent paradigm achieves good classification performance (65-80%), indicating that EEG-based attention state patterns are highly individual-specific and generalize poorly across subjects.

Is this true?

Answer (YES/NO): NO